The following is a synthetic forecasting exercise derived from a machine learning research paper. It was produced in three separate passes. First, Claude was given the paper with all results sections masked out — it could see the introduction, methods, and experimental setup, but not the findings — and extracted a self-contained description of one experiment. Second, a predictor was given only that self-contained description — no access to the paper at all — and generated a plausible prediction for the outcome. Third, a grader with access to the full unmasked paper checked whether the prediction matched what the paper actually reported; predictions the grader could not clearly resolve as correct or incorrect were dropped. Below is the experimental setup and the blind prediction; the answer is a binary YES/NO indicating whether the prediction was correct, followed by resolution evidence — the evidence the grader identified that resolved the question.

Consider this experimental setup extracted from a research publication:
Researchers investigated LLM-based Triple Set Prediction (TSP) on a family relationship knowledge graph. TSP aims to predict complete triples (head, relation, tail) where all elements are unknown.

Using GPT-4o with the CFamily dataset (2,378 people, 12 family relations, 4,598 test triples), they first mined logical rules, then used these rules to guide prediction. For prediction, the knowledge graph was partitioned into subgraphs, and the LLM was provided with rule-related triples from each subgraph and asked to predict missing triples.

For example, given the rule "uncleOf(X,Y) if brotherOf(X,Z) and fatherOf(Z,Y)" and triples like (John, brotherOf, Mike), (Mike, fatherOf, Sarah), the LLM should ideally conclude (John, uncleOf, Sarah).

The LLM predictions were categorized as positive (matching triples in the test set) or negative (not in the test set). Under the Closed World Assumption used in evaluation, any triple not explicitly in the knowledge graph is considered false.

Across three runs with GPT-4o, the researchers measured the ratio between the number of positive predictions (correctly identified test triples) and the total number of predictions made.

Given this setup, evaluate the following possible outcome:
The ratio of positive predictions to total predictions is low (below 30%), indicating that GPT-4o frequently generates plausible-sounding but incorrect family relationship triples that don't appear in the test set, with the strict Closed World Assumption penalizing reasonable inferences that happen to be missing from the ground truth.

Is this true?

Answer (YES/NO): YES